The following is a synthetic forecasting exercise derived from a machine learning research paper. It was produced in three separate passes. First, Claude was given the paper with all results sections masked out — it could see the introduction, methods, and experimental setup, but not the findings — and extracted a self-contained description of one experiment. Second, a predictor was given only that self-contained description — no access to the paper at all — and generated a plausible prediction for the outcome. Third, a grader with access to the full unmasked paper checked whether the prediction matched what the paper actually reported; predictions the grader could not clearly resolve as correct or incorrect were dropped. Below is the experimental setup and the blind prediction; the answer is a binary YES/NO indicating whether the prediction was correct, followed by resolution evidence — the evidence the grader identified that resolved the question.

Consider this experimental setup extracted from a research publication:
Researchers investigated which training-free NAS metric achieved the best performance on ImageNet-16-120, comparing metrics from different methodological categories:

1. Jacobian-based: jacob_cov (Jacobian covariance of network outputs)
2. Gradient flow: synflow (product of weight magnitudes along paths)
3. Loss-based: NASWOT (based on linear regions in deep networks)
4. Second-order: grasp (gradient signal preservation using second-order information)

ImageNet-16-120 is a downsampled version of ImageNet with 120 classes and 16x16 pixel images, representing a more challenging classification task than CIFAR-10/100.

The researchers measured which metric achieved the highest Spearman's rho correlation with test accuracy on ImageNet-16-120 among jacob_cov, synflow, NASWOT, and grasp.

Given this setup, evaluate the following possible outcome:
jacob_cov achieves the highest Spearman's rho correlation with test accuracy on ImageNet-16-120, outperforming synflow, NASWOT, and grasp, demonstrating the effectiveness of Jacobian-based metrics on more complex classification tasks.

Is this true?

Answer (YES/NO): NO